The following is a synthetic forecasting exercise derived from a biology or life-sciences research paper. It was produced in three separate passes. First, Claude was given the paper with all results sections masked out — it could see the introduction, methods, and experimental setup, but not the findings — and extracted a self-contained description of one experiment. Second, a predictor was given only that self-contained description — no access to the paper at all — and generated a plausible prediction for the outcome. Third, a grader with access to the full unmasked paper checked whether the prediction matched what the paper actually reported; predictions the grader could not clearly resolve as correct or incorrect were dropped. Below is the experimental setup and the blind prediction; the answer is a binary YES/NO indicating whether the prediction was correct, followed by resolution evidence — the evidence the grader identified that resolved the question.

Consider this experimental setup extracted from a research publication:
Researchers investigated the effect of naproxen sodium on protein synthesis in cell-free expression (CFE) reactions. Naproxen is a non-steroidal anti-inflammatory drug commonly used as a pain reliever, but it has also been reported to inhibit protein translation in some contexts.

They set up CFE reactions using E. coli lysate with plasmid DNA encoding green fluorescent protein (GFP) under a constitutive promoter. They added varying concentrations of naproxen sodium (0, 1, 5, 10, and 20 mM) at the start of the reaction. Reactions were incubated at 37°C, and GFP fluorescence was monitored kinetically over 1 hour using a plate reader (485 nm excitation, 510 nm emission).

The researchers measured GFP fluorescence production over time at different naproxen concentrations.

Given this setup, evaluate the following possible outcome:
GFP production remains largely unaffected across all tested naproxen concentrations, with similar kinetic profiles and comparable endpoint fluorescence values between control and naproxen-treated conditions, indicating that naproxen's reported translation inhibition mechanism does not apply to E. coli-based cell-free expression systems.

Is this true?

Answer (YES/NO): NO